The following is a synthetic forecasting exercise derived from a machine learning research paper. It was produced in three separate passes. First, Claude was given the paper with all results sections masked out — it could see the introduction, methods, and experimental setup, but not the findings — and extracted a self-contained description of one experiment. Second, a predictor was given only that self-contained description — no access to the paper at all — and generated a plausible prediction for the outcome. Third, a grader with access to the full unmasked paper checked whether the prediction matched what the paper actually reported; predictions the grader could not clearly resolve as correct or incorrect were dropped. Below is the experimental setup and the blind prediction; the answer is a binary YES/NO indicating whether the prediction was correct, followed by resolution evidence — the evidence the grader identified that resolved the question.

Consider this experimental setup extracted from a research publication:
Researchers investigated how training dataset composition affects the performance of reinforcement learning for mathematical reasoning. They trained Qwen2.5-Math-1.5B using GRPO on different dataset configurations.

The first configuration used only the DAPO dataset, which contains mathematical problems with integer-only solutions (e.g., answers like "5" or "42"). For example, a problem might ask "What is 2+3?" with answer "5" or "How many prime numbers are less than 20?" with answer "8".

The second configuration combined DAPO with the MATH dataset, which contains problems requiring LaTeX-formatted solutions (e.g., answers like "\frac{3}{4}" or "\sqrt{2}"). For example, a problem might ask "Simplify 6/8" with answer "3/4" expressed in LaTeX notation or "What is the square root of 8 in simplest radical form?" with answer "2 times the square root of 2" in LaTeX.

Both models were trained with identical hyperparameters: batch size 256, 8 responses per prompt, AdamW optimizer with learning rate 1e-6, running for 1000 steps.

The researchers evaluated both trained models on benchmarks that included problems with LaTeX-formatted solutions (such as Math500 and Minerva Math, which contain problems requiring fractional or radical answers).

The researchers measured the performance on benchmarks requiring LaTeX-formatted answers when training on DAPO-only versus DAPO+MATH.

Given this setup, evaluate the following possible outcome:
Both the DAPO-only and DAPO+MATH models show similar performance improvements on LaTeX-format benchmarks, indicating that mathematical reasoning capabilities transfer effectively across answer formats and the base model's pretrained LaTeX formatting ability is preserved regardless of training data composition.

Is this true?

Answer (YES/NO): NO